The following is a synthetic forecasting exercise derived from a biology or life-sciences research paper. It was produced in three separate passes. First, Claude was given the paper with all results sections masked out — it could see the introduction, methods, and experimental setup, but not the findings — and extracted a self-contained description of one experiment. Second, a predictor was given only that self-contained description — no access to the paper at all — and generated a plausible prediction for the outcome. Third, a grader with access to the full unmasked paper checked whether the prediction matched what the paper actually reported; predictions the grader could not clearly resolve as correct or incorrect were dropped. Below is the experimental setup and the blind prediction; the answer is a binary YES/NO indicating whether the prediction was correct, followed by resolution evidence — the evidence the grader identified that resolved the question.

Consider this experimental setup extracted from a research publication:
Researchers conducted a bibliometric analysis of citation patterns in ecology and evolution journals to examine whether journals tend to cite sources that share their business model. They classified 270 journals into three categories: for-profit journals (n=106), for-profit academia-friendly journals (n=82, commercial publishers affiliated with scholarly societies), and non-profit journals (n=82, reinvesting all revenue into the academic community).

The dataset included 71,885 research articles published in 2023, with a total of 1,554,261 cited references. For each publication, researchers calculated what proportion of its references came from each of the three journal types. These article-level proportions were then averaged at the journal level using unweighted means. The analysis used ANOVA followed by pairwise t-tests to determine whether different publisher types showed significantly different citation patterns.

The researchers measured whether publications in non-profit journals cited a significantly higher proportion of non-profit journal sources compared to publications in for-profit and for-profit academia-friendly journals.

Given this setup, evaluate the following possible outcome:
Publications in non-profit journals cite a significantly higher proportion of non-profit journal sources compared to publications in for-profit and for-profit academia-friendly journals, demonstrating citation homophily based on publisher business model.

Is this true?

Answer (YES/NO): YES